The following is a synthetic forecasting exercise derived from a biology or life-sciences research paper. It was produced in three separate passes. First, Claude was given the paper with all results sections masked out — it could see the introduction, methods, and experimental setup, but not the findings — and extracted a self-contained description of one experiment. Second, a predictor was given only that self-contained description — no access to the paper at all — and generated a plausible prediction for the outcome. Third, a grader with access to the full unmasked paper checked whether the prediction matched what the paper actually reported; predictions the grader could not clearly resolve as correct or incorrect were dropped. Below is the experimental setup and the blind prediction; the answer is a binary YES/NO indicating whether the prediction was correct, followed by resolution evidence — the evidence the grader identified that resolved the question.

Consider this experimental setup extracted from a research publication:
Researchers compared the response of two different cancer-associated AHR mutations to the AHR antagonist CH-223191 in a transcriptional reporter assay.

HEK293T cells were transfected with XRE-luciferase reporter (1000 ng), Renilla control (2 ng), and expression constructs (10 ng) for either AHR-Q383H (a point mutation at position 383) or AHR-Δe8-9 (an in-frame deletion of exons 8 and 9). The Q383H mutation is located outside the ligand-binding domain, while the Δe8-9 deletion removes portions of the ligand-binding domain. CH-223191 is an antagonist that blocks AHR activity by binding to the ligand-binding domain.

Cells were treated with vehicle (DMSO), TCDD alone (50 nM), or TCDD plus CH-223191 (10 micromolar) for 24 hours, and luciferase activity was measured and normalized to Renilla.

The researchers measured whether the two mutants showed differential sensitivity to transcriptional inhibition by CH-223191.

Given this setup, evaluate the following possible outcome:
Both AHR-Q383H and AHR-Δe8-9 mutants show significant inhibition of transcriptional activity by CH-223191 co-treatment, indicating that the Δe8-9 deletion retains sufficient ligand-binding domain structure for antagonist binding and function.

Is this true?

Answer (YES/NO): NO